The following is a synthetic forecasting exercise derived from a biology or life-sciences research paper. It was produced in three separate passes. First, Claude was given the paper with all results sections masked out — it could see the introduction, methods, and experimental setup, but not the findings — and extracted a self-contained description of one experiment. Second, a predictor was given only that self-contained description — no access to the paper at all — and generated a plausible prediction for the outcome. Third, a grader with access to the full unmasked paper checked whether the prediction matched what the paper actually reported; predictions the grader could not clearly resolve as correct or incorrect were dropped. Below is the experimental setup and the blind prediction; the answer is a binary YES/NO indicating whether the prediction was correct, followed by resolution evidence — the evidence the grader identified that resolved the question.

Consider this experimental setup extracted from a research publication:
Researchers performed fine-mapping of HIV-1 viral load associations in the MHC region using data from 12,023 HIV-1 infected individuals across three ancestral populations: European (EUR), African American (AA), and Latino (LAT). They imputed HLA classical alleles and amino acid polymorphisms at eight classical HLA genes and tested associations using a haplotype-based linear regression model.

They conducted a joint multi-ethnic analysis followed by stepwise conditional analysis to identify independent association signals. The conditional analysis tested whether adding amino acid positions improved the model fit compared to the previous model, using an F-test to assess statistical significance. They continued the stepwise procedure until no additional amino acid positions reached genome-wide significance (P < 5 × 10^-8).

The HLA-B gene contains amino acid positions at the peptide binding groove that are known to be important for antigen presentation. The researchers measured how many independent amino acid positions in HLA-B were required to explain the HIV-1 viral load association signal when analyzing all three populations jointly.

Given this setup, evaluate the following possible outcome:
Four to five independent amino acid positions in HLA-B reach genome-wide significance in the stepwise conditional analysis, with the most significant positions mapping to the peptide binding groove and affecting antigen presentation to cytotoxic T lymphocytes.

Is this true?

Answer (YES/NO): NO